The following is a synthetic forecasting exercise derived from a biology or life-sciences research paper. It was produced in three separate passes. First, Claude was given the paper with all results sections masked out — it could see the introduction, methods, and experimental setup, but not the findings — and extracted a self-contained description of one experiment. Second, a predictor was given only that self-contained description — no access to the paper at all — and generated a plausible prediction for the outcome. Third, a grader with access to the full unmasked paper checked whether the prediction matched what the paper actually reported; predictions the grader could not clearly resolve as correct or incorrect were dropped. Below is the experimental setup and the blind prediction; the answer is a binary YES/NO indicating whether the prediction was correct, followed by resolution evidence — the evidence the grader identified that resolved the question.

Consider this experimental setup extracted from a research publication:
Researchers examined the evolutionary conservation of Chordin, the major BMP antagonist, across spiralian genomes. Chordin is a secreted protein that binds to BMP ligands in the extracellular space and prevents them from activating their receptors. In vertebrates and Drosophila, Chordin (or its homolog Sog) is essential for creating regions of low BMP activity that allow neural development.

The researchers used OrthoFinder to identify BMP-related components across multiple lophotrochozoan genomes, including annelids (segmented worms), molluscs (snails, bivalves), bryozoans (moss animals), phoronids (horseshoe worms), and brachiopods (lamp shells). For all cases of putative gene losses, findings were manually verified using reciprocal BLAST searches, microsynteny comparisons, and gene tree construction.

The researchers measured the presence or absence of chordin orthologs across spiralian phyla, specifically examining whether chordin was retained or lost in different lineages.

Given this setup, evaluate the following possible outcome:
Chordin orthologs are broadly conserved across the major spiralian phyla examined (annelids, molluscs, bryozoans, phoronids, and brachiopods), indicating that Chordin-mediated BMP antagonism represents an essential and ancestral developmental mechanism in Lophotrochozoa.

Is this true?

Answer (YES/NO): NO